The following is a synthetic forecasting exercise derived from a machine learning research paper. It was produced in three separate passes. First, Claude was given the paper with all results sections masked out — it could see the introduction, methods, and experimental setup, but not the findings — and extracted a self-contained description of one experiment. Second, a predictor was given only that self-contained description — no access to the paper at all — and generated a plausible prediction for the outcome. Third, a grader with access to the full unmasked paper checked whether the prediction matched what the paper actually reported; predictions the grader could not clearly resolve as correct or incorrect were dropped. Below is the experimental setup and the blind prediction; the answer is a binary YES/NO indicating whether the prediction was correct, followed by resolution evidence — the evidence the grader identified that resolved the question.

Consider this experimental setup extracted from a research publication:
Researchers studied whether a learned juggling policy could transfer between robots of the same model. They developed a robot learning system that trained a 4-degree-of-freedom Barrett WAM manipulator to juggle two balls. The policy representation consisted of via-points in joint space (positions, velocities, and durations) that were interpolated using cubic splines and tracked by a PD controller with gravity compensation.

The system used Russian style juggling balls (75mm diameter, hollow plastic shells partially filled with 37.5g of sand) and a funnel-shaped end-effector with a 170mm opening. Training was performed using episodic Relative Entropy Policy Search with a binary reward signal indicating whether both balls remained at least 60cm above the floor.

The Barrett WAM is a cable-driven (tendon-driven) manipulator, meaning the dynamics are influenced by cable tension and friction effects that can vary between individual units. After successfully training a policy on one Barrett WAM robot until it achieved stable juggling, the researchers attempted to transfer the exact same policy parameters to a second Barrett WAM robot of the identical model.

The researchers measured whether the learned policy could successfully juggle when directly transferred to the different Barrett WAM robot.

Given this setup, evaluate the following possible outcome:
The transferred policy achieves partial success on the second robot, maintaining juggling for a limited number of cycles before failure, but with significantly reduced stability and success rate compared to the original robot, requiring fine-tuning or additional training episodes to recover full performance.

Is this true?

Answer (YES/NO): NO